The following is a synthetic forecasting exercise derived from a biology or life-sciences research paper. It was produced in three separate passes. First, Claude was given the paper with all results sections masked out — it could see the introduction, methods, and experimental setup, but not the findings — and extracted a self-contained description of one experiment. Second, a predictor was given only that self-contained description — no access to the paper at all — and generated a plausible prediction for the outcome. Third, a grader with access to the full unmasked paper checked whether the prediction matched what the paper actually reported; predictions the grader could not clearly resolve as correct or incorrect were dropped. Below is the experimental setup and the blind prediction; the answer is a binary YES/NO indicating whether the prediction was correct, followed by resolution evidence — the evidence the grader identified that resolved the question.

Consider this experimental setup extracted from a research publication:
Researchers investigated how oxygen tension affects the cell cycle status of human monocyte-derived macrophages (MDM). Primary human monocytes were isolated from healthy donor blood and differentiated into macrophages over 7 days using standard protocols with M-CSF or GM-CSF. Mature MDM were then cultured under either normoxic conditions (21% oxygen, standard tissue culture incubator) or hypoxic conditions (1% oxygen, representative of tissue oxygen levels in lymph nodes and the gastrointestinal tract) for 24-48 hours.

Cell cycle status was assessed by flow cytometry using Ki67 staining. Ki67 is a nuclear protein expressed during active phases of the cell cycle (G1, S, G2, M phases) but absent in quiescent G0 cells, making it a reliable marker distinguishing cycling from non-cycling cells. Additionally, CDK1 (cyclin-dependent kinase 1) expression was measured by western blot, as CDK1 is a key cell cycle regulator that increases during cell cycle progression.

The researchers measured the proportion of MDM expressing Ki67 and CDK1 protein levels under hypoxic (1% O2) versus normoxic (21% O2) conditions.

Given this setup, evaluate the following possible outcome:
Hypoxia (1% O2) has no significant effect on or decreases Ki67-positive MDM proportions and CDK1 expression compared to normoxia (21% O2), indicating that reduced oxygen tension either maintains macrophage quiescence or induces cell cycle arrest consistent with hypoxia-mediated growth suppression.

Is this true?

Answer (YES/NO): NO